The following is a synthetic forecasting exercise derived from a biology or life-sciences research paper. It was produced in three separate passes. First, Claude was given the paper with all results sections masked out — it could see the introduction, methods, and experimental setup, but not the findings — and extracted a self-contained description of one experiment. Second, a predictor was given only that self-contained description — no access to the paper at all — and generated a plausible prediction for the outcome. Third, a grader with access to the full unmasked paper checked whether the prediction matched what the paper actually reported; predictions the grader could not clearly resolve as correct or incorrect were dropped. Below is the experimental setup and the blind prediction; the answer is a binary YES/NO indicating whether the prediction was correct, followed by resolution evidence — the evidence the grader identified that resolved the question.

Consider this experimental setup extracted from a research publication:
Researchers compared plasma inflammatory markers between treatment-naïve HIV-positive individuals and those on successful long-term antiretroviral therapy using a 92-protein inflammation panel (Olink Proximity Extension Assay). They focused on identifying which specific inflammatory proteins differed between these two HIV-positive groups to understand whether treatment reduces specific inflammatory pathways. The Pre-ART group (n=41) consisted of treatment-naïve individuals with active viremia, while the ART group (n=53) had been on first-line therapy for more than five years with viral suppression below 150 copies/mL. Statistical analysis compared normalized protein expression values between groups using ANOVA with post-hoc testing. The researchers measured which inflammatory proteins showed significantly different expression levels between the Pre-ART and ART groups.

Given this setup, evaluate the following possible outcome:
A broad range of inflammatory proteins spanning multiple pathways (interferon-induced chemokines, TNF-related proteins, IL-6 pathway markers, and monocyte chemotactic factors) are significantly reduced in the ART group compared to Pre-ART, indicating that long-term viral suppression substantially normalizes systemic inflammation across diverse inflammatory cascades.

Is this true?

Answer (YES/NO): NO